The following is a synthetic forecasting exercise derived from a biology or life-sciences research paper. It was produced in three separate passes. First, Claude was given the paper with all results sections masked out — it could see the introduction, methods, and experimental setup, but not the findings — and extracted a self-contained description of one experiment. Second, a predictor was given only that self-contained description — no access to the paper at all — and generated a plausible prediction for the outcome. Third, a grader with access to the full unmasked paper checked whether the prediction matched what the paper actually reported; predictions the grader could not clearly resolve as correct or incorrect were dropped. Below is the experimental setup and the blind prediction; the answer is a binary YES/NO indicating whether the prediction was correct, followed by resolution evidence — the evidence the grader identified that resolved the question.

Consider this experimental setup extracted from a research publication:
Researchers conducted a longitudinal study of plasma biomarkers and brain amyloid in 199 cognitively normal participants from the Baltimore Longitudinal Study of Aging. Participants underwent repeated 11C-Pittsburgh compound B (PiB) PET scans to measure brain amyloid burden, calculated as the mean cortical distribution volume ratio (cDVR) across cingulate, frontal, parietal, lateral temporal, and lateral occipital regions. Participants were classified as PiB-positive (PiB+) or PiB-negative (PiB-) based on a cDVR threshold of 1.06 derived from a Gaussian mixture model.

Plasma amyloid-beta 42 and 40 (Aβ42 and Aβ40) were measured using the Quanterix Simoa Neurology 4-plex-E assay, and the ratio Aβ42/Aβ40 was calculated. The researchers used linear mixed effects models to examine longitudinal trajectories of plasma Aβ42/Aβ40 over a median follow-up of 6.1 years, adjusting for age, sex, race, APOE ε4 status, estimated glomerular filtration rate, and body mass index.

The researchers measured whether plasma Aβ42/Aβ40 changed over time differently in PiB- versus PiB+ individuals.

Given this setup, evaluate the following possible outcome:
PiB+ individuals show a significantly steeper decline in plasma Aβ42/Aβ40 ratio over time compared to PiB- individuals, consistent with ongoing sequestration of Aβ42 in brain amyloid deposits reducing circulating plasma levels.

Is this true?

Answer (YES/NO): NO